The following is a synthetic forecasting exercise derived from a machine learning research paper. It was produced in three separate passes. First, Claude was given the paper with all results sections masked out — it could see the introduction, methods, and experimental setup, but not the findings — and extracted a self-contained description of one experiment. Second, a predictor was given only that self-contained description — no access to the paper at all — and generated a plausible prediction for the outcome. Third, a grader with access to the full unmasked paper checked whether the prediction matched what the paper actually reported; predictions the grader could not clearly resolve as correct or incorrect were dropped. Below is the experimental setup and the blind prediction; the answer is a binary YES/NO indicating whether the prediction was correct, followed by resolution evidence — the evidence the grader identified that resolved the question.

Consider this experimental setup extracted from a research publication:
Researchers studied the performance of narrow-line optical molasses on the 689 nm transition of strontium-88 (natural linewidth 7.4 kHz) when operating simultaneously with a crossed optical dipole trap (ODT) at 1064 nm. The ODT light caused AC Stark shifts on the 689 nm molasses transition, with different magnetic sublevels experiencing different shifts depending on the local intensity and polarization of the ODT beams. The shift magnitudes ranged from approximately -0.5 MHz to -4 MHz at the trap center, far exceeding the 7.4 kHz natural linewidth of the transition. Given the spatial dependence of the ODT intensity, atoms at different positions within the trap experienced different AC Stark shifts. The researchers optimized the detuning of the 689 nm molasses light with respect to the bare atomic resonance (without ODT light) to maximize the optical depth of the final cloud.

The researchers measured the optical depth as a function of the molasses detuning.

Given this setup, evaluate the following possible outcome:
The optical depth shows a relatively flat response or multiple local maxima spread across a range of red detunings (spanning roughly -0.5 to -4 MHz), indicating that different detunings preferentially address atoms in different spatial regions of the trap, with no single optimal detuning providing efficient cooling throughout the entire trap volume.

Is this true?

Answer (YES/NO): NO